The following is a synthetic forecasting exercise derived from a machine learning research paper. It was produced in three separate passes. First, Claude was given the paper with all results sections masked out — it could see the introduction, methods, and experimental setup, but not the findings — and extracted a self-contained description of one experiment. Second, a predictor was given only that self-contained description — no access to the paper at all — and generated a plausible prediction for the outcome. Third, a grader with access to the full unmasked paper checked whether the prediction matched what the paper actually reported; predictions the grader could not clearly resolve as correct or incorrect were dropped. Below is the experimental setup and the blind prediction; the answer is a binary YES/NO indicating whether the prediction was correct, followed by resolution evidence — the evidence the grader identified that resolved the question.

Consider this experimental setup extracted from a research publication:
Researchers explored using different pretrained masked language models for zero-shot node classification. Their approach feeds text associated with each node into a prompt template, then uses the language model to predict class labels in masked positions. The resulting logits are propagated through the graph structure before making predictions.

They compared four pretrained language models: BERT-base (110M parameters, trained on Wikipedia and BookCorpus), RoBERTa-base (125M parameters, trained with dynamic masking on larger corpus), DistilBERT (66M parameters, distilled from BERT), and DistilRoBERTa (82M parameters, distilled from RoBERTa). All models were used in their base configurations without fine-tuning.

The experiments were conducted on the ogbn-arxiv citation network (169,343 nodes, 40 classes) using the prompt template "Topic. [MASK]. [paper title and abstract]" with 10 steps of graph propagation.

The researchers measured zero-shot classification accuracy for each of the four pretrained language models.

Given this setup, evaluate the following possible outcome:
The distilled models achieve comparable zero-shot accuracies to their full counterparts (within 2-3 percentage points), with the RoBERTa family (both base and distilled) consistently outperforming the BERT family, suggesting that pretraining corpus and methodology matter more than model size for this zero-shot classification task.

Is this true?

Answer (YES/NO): NO